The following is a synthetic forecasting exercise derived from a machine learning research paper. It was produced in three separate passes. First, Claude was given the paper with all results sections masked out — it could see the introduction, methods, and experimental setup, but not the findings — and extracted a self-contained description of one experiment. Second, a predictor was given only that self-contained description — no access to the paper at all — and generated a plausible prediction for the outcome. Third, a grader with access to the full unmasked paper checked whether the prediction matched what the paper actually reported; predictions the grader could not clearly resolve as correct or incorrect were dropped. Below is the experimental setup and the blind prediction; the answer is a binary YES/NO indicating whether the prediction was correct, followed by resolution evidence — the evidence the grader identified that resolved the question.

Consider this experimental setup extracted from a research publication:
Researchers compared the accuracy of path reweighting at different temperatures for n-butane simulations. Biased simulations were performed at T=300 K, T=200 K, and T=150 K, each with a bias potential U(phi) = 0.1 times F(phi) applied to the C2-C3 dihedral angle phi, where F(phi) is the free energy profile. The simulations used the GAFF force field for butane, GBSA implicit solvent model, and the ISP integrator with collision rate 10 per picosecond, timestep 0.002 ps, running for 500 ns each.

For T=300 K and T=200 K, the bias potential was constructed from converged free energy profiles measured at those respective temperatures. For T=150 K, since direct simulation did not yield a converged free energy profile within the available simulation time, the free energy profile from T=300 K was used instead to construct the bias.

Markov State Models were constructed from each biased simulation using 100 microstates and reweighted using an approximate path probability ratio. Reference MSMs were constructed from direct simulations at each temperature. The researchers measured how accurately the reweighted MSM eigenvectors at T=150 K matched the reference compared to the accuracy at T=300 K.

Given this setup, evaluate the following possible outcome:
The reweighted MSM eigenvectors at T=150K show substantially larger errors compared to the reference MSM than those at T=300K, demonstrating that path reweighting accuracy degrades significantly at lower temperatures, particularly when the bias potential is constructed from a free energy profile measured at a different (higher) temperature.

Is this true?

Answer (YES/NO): NO